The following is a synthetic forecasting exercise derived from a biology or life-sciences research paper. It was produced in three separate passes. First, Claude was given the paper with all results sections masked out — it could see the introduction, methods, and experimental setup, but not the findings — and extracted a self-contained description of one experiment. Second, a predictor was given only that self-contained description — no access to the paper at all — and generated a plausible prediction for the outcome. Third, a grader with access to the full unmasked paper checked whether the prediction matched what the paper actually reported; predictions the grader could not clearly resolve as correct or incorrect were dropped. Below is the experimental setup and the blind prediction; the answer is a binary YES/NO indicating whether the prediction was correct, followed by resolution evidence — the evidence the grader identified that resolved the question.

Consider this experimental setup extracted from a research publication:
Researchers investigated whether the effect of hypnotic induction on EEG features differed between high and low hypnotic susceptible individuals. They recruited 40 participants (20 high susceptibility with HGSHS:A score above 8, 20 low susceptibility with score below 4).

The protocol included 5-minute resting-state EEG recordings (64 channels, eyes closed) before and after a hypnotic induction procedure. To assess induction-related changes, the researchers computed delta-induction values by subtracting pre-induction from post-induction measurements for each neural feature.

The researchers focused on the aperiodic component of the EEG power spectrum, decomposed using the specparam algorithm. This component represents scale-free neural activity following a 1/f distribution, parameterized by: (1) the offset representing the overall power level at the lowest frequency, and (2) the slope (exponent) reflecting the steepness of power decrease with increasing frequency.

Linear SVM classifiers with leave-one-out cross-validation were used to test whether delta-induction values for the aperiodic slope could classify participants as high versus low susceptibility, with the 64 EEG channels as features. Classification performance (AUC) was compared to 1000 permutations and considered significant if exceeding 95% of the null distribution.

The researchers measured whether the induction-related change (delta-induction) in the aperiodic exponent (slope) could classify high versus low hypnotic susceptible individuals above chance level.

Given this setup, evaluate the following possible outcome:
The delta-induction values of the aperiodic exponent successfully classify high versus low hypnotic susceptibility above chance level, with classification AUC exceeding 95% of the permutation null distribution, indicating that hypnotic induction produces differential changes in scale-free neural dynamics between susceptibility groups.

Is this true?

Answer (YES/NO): NO